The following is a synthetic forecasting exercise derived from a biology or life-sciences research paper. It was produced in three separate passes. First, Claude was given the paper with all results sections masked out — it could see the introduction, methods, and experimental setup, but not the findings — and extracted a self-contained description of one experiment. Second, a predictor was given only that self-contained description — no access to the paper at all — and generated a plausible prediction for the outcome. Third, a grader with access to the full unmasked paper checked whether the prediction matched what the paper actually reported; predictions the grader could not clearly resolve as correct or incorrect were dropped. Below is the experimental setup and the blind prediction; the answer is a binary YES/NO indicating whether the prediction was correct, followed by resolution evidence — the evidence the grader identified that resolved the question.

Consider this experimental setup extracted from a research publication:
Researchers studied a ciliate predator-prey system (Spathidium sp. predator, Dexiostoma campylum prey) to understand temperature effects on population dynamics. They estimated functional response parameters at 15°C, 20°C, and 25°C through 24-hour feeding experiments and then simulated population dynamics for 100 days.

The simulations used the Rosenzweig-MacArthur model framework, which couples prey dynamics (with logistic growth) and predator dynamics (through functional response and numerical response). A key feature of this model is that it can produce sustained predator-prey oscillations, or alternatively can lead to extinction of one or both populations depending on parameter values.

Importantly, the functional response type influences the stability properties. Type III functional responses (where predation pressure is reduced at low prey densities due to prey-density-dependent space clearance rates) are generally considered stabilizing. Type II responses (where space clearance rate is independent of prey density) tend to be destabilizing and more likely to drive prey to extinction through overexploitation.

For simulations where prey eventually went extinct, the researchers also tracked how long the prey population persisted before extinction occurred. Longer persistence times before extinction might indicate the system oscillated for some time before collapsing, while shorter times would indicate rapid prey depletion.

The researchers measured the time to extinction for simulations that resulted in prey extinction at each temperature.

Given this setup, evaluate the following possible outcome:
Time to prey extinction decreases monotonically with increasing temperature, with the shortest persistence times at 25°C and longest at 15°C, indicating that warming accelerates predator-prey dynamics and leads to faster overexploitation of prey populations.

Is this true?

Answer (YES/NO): NO